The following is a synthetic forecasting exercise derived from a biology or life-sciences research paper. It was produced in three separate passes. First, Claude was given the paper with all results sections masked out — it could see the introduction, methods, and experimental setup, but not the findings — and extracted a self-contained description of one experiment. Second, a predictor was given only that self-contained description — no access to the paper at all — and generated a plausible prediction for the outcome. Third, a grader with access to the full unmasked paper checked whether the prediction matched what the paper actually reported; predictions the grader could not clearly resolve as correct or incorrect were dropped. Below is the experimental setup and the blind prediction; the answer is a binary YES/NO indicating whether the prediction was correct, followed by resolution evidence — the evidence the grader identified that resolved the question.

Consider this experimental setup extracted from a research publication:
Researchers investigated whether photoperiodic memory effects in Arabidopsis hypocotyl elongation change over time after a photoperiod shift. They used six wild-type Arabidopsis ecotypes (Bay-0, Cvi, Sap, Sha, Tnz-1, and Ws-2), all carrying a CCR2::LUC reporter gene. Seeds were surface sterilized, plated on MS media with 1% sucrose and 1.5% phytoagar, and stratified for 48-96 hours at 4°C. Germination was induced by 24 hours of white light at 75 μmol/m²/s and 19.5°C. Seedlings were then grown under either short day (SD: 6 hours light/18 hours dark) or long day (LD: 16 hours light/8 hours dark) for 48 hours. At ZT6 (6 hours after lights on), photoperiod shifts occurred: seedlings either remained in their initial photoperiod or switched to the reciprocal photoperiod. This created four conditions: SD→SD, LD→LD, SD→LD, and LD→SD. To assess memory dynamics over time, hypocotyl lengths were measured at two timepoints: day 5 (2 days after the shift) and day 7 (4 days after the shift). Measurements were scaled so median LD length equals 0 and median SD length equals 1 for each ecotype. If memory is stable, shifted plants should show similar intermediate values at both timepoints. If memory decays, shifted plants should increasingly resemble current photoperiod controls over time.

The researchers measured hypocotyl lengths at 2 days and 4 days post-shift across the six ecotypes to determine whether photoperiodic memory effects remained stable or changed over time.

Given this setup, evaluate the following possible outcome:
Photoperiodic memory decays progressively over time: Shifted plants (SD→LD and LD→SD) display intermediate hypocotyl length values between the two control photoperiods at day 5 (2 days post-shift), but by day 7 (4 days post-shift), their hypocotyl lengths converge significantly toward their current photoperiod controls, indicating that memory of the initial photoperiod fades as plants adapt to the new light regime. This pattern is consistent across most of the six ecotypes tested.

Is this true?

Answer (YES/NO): YES